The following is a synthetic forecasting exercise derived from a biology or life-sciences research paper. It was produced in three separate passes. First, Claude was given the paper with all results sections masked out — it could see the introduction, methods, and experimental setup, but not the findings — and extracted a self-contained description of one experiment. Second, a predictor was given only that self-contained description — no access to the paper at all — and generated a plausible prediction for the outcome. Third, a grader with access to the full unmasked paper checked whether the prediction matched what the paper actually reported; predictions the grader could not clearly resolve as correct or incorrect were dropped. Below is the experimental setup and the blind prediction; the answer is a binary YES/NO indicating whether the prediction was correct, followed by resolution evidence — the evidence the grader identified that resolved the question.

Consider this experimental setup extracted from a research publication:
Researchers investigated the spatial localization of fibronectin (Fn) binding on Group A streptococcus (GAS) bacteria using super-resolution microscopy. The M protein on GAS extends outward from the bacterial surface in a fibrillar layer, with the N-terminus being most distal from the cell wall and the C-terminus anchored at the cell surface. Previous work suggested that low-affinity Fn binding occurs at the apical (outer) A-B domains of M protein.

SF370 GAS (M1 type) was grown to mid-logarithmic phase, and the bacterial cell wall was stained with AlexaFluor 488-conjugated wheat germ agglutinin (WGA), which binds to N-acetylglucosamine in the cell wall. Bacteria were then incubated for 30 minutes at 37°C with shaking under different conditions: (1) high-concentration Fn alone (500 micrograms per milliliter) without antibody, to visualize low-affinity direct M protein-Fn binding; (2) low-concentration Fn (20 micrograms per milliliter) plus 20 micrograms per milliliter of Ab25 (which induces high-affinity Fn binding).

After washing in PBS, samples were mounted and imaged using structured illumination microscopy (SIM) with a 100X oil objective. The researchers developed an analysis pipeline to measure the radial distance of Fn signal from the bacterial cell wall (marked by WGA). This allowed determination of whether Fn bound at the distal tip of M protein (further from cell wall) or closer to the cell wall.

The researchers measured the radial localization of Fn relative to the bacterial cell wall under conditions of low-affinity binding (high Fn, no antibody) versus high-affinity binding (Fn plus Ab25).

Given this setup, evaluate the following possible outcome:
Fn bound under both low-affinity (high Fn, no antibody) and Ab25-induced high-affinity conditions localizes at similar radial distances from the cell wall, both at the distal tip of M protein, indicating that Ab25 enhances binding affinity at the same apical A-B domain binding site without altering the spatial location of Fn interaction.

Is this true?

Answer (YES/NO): NO